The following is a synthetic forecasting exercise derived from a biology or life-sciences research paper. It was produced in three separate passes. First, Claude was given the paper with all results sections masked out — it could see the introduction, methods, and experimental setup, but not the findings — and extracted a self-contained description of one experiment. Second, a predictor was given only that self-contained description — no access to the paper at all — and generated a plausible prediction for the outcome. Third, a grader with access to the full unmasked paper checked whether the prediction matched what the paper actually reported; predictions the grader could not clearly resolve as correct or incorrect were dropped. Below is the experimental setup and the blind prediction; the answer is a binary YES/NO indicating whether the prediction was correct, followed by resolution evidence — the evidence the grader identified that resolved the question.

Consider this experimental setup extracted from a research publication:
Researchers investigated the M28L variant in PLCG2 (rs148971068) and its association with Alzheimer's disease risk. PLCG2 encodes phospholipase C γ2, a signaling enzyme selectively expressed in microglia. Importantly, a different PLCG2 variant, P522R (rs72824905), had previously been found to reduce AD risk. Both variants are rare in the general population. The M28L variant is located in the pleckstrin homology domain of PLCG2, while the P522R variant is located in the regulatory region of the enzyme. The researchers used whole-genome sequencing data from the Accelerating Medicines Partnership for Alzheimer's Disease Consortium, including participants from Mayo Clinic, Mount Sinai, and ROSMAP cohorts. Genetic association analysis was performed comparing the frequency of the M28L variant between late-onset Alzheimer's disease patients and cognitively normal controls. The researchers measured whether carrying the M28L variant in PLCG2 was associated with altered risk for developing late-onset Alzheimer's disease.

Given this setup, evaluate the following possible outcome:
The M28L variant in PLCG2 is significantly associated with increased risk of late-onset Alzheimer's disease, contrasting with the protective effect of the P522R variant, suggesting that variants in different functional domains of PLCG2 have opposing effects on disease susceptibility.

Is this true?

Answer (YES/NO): YES